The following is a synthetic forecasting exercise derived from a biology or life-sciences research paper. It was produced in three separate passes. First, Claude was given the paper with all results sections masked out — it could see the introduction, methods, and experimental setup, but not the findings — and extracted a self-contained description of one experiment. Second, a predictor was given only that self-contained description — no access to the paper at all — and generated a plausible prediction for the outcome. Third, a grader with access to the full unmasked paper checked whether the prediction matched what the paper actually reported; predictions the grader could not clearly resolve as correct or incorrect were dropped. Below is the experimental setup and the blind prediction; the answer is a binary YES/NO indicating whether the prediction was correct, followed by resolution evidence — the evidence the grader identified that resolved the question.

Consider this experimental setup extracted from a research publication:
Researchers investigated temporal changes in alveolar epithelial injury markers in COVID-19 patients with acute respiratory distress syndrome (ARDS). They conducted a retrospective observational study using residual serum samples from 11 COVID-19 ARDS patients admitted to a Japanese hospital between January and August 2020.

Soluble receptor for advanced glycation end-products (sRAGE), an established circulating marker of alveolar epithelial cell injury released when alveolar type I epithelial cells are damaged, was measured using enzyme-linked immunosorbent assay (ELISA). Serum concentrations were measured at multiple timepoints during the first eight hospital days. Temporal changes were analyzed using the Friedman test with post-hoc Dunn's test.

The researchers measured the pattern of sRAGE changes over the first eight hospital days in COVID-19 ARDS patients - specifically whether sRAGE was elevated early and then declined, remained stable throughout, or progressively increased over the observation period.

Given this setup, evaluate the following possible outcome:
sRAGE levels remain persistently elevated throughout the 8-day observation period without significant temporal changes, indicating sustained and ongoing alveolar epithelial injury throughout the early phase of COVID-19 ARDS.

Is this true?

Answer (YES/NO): NO